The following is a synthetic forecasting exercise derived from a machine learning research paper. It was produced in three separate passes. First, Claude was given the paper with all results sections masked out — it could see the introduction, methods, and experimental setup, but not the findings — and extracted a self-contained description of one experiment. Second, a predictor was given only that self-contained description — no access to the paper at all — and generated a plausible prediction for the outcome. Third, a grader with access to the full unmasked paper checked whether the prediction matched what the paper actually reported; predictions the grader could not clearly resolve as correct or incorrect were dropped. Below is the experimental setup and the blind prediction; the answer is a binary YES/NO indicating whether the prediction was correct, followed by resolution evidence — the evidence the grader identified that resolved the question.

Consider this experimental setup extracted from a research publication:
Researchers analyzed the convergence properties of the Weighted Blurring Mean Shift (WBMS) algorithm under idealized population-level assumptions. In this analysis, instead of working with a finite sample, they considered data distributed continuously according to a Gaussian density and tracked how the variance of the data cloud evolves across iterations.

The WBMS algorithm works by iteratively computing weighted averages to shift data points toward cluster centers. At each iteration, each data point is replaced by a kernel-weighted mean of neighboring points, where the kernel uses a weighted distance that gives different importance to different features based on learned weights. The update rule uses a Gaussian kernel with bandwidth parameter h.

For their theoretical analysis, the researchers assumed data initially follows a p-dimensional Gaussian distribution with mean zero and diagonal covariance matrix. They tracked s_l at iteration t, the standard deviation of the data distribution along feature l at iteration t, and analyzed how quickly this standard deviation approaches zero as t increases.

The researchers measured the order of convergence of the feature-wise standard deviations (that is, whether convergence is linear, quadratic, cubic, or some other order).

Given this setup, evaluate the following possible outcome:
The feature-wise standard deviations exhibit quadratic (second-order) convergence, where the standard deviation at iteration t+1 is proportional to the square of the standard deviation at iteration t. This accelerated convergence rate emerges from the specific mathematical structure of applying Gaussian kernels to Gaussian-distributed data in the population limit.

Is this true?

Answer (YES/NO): NO